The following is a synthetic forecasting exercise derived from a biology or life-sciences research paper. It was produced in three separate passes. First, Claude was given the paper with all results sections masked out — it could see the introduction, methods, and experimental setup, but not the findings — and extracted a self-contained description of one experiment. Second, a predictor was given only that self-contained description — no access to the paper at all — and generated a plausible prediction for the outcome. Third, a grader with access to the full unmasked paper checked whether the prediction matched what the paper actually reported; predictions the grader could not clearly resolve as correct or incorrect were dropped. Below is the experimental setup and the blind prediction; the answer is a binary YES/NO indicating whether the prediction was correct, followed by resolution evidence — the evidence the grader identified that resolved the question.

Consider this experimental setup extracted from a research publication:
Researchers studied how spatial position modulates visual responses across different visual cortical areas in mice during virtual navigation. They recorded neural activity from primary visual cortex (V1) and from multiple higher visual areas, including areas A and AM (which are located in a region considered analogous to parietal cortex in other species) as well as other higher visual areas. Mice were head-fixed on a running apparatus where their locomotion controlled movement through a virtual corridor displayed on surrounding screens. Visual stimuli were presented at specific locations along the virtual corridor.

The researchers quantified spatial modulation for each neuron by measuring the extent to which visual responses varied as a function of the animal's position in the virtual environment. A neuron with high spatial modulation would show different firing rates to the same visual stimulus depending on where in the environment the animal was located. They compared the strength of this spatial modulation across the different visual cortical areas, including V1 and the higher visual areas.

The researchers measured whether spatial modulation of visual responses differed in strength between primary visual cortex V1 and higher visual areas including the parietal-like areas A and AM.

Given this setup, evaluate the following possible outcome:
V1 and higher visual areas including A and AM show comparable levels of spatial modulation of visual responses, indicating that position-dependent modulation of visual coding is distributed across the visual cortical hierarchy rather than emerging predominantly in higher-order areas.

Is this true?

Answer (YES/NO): YES